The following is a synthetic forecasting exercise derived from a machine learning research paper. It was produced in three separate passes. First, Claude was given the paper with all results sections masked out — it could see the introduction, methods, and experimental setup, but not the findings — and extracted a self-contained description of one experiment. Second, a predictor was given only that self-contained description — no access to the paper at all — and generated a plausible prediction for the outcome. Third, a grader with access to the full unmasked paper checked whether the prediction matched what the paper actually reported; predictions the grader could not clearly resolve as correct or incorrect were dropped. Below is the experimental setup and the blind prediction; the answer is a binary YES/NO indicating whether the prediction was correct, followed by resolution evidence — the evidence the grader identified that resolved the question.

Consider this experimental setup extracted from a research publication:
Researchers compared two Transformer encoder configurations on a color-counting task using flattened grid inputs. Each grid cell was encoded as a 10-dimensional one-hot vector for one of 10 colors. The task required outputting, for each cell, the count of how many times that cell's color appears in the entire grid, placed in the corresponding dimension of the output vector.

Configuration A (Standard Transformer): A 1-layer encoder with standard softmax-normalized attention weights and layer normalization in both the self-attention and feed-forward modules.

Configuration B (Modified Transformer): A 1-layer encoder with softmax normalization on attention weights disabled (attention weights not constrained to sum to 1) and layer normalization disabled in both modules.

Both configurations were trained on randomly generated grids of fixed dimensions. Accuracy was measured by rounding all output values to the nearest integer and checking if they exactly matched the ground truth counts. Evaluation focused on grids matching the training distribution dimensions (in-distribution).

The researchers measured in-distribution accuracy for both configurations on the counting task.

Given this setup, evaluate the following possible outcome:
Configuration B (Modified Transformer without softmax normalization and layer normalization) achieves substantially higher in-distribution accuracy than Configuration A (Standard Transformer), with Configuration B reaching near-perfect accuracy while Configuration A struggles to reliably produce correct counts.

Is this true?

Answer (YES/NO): YES